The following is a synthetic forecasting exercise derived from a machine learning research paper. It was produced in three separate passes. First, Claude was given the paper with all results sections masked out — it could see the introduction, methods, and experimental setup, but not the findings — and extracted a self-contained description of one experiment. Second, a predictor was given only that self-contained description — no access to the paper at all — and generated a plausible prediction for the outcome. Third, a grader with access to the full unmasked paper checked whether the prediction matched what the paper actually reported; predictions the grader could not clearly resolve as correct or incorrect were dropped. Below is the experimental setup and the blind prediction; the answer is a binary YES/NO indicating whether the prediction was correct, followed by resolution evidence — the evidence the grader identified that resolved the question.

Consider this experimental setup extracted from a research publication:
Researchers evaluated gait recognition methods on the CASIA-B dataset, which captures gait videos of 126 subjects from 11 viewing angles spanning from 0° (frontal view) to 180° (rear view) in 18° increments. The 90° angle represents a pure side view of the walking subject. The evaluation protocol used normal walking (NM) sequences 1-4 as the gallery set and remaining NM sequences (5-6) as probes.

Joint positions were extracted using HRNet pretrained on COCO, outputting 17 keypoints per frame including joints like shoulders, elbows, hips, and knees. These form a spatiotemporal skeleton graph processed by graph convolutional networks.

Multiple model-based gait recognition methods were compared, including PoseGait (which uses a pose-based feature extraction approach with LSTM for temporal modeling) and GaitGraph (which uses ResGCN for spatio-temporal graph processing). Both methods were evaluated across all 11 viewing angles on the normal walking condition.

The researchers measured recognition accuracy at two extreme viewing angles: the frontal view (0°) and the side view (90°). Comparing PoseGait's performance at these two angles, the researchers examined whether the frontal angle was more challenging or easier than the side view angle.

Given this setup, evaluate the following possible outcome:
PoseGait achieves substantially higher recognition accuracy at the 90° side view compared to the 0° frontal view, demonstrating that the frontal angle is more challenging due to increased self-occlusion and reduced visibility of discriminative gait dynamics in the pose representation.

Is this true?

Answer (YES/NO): YES